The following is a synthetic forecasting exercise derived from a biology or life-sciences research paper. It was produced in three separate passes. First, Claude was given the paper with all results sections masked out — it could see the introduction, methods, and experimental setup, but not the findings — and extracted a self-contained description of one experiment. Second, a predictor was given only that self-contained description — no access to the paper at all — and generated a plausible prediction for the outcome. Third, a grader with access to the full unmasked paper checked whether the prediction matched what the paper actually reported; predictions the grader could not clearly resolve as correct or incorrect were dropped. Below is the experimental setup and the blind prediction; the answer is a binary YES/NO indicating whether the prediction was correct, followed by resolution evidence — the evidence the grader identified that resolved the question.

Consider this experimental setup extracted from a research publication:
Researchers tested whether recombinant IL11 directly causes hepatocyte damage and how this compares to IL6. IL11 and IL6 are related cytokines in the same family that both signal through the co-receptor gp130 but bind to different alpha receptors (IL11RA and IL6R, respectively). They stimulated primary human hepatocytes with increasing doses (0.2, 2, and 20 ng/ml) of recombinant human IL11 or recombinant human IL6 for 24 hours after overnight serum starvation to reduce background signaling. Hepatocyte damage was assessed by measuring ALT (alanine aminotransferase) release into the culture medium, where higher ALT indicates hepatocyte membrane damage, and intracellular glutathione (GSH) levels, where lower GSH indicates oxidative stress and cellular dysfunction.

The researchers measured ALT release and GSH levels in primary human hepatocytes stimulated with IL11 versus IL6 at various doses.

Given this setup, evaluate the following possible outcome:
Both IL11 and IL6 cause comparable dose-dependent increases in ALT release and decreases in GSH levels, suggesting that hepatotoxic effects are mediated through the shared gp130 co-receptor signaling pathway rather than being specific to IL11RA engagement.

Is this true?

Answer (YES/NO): NO